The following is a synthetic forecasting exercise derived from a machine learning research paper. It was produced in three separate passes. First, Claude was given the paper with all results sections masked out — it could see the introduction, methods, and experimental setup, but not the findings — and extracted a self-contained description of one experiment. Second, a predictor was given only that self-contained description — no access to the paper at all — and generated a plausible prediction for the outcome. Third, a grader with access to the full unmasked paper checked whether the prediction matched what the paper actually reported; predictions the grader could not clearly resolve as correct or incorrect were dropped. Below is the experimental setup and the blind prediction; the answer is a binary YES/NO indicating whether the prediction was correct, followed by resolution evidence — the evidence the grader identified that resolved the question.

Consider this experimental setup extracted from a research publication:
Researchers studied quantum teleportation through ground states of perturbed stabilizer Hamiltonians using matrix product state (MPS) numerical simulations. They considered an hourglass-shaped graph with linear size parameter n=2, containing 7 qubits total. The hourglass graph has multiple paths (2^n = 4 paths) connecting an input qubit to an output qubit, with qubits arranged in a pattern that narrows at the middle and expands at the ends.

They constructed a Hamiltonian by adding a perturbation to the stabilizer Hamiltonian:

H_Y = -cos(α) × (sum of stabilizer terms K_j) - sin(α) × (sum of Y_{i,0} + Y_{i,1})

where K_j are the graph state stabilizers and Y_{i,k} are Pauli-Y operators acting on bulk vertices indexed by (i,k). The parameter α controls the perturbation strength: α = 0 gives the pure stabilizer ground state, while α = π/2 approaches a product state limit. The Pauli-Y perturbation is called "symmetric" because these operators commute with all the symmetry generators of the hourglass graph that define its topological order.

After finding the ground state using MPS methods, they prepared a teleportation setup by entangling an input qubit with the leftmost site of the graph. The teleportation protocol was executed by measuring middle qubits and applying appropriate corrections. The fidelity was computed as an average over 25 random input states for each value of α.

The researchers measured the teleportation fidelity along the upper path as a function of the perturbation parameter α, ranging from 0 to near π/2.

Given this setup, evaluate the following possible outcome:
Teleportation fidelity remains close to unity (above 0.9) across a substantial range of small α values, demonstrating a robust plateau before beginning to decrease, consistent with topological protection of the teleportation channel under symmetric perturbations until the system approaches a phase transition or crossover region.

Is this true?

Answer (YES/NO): NO